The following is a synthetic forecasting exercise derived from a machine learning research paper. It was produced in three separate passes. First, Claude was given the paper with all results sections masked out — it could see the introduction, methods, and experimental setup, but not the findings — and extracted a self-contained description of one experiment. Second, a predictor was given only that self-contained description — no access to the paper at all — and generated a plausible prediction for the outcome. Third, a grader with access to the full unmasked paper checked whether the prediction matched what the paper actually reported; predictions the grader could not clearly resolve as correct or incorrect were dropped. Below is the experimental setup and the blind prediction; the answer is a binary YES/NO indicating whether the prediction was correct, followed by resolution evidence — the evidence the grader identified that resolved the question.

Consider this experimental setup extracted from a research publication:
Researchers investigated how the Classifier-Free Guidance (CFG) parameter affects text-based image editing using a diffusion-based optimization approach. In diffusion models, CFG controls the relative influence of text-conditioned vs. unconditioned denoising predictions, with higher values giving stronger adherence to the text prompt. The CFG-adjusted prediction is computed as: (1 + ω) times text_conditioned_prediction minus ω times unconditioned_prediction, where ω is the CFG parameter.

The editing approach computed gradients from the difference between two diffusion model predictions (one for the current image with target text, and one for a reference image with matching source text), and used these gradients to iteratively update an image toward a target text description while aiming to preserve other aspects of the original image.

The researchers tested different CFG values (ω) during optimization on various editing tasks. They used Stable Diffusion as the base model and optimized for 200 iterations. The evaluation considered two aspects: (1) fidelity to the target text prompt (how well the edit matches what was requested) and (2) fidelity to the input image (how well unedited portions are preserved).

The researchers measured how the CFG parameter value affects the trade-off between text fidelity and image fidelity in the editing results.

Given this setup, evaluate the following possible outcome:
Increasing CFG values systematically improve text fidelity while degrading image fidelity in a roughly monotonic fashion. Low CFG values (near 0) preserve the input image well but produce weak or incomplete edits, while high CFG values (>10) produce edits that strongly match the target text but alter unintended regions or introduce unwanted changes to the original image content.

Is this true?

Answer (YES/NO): NO